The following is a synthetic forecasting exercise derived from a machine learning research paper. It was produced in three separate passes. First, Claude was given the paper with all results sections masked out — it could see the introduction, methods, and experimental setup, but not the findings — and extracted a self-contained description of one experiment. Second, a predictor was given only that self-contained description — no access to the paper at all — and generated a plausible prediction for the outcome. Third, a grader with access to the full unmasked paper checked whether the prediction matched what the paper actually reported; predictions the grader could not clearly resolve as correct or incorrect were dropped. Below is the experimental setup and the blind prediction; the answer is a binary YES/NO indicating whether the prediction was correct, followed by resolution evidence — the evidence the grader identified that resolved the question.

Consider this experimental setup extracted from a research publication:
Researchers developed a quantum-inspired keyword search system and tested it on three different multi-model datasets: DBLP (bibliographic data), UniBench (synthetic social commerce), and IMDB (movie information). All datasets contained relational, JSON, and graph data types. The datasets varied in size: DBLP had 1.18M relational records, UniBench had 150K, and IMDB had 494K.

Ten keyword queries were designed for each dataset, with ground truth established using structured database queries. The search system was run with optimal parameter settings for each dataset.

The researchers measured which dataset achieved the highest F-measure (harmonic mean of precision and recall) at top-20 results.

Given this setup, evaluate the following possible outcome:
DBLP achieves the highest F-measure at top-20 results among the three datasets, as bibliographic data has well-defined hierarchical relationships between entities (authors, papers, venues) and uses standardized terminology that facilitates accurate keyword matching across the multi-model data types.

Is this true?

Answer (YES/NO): YES